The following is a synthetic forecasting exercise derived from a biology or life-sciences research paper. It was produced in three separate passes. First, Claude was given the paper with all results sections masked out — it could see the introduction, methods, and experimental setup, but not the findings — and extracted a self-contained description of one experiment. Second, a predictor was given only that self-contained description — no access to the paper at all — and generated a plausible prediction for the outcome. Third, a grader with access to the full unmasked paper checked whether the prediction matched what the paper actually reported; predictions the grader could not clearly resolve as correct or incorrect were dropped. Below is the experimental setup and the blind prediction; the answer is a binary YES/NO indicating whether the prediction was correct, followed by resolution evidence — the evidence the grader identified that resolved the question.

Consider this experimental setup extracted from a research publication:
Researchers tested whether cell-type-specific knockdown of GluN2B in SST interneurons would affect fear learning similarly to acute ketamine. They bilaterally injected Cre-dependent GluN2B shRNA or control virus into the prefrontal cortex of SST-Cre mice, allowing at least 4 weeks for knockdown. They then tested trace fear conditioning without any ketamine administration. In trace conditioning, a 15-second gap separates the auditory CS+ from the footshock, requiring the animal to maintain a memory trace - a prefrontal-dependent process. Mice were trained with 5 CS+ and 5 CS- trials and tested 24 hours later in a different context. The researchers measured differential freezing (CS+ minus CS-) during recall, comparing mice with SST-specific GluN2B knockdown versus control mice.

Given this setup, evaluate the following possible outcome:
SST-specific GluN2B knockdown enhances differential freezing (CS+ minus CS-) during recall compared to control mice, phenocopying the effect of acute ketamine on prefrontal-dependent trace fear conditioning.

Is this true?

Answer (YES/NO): NO